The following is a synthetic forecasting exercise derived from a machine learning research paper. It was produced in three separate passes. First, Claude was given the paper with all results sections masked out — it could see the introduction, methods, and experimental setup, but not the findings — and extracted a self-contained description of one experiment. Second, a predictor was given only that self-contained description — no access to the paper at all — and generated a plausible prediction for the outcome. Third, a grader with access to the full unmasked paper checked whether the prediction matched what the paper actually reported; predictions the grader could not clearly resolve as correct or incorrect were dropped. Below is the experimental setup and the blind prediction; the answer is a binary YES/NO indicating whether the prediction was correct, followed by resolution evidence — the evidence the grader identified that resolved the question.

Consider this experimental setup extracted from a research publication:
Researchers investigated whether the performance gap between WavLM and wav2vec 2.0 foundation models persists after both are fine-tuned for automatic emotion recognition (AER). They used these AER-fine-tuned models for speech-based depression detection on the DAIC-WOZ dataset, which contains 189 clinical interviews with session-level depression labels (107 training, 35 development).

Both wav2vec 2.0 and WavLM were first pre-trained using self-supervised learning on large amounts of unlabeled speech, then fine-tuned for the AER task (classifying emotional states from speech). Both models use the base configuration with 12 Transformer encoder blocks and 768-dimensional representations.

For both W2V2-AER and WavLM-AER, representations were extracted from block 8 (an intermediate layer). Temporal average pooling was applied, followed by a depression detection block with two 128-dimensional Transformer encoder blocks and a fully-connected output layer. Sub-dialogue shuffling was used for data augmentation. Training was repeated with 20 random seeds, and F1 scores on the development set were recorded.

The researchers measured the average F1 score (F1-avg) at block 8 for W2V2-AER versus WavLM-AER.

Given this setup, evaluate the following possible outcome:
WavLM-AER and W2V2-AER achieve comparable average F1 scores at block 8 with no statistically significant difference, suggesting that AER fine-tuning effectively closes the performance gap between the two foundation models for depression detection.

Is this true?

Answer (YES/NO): NO